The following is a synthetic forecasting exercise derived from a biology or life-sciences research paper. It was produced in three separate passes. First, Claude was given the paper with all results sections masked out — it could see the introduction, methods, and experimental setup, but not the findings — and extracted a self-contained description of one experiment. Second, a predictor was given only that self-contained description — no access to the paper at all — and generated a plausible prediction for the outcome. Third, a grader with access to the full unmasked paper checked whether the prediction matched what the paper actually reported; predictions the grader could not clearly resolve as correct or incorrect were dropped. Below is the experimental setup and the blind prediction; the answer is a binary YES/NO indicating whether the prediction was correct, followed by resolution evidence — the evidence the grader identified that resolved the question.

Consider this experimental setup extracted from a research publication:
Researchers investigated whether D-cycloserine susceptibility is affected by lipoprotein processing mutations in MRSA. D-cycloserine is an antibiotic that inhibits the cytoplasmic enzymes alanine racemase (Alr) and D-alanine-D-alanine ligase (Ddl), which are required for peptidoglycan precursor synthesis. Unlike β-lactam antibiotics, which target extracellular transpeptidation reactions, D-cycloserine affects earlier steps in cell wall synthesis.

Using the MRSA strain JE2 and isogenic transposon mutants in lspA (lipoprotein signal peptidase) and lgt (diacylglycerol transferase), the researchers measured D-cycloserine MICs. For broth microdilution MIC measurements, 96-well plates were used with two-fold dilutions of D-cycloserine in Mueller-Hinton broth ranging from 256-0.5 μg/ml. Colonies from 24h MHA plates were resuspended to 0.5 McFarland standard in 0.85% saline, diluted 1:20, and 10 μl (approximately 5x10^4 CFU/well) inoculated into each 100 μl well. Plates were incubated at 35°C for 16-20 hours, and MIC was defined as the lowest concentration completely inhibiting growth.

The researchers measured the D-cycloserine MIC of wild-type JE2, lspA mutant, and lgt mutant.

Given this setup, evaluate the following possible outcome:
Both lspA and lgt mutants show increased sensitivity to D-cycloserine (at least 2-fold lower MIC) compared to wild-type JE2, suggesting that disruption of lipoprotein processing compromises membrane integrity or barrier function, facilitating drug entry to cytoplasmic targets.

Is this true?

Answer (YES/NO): NO